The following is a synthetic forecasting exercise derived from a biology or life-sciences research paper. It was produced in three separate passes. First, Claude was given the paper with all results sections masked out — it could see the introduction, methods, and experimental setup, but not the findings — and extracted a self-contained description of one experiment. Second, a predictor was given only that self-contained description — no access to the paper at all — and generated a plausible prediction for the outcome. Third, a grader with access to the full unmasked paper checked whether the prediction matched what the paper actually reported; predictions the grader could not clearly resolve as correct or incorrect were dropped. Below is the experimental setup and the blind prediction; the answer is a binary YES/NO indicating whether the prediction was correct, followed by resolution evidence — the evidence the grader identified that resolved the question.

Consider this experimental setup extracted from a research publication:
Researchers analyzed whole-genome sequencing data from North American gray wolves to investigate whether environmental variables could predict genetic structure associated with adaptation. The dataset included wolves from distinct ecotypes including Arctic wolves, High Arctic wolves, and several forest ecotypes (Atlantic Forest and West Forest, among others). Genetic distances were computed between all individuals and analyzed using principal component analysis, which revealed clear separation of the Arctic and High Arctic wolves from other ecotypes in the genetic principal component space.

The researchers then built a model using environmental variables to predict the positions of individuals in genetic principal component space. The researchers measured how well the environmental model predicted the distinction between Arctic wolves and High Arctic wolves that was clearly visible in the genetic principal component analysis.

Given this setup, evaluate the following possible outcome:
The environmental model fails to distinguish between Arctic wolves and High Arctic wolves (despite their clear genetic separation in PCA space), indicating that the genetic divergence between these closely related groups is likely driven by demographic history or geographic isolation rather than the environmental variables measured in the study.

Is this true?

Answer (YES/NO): YES